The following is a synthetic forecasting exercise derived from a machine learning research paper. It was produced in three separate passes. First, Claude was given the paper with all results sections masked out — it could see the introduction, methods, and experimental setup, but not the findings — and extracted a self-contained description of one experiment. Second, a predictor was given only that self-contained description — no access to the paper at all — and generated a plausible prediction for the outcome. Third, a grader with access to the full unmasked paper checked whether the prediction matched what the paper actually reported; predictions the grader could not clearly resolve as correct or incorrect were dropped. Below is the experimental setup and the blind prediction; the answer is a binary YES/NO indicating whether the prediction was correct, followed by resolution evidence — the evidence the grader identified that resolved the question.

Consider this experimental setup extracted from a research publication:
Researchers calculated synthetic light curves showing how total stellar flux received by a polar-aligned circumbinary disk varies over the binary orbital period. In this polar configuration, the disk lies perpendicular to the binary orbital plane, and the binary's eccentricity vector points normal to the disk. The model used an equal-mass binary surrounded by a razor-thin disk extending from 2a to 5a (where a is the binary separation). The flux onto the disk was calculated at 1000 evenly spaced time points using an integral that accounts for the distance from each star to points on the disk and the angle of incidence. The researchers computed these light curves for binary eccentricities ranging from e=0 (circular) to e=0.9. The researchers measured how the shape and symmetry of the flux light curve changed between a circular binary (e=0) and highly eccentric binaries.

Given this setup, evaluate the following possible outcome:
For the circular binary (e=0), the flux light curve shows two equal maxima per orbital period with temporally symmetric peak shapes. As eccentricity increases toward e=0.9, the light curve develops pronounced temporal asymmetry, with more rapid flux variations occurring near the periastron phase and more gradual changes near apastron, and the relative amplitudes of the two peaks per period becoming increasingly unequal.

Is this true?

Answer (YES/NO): YES